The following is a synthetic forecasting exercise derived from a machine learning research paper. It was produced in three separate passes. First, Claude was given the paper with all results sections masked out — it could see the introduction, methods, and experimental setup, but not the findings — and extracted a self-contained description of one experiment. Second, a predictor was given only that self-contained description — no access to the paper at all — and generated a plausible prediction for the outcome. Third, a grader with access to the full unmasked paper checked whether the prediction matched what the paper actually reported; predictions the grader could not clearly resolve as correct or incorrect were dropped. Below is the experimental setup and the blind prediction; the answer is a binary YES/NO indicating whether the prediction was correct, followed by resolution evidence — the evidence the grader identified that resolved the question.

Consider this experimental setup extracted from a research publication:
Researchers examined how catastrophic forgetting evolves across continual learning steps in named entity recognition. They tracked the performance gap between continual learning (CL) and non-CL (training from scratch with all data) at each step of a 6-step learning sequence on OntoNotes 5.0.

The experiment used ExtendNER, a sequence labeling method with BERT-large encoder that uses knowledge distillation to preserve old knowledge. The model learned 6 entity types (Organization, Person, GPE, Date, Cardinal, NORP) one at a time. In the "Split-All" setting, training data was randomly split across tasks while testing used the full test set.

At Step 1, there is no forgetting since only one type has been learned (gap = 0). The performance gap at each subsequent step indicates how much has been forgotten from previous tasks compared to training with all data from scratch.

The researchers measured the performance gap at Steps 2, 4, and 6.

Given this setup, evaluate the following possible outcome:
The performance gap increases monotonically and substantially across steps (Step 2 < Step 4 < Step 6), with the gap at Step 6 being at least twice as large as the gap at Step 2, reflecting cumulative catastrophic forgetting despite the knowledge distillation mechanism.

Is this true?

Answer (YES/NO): NO